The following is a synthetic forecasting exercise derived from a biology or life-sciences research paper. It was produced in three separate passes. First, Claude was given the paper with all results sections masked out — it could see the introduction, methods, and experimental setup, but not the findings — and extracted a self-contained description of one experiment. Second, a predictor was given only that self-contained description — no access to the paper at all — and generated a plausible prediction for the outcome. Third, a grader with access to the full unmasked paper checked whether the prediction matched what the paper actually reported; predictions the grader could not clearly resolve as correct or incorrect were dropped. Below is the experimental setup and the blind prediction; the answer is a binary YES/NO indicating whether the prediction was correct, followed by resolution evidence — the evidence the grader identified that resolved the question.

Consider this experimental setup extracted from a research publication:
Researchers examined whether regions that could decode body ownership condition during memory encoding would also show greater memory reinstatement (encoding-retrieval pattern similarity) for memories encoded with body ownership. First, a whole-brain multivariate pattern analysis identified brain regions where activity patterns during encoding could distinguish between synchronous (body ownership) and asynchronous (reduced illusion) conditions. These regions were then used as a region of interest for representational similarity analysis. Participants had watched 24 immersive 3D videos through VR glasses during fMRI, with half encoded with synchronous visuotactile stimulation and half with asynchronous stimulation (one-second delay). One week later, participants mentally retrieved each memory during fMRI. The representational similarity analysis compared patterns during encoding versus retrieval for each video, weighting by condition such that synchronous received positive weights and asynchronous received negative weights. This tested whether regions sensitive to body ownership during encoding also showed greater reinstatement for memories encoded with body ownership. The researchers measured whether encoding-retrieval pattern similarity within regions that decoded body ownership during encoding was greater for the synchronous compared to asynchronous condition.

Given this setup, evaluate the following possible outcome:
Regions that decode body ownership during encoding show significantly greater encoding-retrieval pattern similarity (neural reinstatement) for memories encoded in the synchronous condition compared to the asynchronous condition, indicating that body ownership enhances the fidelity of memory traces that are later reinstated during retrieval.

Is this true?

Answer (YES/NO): NO